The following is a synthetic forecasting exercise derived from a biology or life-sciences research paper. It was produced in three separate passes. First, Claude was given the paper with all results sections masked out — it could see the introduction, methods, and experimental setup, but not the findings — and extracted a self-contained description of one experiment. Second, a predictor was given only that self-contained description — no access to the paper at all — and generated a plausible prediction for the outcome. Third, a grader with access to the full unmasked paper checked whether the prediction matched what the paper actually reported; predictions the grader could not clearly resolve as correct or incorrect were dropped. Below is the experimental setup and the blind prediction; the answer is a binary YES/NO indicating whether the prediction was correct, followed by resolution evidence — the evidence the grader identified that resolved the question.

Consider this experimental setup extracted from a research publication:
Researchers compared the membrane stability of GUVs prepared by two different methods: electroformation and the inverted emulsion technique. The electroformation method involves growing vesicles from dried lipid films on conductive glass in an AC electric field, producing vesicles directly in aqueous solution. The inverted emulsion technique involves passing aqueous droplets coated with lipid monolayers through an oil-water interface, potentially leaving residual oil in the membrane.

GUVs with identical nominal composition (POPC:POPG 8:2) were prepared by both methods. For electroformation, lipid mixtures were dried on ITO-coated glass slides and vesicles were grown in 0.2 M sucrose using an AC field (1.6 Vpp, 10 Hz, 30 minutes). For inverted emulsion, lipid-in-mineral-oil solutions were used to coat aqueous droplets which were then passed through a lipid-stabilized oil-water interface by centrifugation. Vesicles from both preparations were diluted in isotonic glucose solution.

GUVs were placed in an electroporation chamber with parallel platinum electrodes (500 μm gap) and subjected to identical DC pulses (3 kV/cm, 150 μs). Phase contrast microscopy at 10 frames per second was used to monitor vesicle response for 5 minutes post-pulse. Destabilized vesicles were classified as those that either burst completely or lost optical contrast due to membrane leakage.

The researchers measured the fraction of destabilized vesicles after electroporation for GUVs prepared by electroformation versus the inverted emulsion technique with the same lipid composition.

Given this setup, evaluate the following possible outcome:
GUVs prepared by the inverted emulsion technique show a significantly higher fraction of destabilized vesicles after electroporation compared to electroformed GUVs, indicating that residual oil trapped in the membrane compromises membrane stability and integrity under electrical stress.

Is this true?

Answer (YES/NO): YES